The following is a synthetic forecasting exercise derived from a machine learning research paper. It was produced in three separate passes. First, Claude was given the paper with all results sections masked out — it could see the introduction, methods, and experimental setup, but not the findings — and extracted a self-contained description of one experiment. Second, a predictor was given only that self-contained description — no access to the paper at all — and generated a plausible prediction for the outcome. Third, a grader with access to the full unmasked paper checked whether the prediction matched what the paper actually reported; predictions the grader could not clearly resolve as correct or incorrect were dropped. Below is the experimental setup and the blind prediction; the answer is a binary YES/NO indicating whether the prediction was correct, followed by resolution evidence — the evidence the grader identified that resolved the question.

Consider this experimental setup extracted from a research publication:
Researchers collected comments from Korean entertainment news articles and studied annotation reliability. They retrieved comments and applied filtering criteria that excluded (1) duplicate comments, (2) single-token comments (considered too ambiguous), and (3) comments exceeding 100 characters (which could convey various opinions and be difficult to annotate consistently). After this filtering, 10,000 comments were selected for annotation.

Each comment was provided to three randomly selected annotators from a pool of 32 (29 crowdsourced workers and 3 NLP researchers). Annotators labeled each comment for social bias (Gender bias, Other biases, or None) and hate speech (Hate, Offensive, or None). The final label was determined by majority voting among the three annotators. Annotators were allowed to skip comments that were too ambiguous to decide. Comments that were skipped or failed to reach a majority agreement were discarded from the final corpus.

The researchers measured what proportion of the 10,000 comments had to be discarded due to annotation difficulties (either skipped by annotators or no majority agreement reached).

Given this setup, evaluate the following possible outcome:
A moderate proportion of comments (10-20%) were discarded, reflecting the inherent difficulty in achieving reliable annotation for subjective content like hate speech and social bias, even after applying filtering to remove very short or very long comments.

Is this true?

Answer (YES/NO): NO